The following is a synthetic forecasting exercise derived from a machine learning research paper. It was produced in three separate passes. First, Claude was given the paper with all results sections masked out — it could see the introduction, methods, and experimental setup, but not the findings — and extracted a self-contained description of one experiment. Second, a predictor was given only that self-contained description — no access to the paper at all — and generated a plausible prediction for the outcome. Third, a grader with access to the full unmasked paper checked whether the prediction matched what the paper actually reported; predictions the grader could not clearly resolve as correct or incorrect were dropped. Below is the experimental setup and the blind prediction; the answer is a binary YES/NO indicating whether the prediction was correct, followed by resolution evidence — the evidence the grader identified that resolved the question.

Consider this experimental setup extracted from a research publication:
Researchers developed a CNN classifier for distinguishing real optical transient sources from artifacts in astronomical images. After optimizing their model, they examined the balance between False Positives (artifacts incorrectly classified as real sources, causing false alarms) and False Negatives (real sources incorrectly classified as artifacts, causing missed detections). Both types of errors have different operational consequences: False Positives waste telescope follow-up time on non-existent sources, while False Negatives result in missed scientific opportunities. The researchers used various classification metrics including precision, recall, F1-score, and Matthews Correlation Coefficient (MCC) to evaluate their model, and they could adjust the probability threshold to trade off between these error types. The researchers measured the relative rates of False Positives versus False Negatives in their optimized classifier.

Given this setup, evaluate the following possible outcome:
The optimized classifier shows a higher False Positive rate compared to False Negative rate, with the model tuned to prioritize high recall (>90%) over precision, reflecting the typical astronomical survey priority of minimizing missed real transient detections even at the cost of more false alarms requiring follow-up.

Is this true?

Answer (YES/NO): NO